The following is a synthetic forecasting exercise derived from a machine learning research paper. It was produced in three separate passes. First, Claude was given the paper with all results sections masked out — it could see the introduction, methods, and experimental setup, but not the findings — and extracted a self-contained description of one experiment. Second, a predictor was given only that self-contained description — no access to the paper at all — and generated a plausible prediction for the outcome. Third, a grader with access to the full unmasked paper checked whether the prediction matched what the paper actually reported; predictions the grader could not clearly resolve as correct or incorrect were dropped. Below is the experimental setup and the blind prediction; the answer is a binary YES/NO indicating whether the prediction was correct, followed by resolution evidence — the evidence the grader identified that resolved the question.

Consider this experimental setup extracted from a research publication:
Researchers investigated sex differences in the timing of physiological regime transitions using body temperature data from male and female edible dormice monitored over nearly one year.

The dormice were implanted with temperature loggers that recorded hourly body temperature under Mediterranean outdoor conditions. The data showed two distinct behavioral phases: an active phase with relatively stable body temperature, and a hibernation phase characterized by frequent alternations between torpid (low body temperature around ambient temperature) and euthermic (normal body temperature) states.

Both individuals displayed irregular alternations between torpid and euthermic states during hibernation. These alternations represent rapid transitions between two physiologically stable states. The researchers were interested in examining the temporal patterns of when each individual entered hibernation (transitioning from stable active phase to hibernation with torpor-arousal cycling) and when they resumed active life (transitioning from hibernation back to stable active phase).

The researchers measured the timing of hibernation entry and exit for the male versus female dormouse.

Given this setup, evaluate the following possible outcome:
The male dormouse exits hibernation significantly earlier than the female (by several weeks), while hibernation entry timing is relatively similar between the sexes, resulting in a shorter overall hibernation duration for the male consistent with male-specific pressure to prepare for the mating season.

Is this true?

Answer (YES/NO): NO